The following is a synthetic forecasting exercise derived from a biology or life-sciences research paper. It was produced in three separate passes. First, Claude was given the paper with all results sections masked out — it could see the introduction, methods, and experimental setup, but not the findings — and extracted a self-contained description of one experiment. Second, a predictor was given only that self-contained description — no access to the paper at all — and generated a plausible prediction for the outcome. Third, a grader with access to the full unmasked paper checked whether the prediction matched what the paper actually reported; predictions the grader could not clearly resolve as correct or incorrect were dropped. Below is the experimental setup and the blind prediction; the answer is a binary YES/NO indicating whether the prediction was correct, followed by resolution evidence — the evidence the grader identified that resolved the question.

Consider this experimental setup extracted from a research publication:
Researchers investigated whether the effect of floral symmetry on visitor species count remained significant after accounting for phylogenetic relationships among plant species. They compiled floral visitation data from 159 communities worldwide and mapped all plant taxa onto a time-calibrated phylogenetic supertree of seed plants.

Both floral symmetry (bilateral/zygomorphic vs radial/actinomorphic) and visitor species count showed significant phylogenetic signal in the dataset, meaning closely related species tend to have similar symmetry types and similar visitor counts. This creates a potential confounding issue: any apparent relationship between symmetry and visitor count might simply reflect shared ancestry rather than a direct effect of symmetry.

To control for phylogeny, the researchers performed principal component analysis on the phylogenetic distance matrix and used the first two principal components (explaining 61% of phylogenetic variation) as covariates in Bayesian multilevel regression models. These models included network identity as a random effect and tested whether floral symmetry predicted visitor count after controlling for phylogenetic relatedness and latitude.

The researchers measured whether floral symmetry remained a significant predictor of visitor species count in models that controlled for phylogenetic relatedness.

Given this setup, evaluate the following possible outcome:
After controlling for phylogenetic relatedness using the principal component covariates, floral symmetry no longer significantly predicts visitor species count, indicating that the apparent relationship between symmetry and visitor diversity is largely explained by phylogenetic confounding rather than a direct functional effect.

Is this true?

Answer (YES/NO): NO